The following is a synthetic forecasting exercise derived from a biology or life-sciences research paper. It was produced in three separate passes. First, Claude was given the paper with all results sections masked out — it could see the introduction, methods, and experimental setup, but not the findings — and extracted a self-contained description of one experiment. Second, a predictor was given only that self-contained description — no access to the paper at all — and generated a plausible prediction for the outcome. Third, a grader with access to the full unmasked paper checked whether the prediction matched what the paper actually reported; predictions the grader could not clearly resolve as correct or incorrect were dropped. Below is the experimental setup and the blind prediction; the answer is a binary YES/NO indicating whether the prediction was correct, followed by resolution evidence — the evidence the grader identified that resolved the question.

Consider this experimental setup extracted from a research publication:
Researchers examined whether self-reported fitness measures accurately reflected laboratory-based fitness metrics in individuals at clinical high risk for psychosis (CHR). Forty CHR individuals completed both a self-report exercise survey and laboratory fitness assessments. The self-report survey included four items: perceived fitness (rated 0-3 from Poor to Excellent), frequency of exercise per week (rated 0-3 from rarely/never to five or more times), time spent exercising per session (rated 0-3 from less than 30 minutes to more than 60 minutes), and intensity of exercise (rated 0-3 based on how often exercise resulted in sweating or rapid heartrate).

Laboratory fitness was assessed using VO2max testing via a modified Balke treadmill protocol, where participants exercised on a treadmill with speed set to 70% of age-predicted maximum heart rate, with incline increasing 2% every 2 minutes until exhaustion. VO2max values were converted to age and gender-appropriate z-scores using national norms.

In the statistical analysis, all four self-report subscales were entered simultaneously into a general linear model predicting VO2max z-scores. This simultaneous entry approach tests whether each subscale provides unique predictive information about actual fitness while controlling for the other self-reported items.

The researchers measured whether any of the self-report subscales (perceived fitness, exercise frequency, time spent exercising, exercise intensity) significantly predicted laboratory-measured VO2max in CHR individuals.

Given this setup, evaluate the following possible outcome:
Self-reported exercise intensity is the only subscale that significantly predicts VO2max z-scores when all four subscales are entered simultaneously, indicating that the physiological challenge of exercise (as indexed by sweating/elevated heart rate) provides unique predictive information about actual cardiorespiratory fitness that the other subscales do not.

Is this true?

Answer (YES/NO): YES